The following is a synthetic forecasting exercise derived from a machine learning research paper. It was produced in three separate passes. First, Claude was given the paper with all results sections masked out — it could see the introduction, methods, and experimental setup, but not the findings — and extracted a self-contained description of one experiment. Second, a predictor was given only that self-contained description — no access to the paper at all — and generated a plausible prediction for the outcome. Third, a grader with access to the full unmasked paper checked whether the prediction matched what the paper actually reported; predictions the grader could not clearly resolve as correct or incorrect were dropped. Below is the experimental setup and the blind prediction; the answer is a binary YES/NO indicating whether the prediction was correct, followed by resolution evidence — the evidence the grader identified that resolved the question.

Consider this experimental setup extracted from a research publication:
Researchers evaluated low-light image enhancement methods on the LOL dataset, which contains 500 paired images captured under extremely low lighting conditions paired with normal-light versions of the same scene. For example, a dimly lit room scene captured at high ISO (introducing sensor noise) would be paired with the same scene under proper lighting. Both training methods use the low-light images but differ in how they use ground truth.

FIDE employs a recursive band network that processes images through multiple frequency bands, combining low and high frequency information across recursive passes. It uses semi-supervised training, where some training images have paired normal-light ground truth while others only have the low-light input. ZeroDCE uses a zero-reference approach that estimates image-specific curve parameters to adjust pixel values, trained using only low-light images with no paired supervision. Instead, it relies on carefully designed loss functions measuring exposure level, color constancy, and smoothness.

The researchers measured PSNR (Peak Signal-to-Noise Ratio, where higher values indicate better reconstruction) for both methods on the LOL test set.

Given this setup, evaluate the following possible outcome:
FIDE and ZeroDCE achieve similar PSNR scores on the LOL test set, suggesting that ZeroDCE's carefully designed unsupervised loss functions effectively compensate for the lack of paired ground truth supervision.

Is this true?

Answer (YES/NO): NO